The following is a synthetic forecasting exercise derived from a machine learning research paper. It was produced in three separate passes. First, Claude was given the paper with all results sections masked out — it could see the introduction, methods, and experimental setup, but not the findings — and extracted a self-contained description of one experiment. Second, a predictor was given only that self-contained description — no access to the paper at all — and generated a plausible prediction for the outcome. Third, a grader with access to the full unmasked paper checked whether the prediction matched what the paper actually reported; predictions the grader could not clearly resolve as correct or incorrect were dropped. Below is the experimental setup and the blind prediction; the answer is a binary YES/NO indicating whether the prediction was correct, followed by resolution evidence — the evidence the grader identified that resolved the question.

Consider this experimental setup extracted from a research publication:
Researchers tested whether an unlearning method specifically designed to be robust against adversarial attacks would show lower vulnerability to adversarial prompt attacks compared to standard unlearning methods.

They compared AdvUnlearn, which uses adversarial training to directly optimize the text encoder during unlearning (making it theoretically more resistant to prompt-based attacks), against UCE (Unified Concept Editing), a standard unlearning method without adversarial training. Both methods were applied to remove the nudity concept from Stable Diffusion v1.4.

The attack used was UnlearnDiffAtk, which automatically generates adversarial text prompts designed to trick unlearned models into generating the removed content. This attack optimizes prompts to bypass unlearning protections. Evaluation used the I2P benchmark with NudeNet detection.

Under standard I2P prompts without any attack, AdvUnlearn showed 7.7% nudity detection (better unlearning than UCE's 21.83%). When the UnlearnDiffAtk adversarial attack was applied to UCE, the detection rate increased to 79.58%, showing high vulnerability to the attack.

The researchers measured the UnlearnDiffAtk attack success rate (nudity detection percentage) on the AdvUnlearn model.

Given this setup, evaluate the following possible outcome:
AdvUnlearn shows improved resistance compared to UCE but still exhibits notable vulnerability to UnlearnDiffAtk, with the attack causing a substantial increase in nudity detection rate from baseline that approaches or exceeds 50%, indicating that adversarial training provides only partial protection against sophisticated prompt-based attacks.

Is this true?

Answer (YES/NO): NO